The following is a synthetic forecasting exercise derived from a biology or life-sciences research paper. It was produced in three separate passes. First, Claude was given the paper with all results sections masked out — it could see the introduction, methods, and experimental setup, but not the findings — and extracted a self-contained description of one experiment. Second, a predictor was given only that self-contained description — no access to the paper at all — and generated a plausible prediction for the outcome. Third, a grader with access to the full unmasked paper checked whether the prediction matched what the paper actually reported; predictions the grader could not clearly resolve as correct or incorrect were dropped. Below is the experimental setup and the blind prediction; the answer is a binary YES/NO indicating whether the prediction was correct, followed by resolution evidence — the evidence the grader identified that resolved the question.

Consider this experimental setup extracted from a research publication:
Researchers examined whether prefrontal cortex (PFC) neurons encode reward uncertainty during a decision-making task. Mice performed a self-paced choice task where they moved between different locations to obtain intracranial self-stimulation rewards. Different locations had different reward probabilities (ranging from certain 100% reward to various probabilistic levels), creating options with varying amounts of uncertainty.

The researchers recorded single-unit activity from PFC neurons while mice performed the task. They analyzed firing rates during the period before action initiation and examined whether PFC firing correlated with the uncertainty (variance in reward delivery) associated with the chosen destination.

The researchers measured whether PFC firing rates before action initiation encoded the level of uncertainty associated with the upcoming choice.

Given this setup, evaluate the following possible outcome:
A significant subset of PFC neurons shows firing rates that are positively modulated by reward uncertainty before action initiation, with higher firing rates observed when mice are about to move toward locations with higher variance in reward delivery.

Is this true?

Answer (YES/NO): YES